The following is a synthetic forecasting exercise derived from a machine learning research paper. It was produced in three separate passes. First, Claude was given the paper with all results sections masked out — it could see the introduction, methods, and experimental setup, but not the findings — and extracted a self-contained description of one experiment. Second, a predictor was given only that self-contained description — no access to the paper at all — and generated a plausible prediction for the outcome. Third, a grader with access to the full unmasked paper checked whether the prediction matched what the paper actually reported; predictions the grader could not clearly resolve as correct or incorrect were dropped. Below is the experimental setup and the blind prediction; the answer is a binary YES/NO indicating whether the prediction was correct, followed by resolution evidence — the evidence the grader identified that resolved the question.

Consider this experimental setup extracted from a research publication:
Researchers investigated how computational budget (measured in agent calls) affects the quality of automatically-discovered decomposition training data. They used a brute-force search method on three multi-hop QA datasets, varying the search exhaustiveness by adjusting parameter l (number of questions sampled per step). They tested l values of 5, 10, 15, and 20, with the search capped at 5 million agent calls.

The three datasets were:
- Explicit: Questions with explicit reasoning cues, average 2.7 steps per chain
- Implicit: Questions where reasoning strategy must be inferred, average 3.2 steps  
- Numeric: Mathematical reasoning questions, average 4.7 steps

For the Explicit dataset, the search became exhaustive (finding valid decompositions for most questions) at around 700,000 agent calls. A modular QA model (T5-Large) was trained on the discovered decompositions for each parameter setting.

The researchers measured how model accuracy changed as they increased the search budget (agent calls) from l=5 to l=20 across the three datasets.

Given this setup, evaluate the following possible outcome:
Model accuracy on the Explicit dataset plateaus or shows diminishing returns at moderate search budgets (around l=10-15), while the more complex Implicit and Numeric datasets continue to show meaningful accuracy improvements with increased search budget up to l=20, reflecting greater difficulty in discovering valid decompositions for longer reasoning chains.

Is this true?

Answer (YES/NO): NO